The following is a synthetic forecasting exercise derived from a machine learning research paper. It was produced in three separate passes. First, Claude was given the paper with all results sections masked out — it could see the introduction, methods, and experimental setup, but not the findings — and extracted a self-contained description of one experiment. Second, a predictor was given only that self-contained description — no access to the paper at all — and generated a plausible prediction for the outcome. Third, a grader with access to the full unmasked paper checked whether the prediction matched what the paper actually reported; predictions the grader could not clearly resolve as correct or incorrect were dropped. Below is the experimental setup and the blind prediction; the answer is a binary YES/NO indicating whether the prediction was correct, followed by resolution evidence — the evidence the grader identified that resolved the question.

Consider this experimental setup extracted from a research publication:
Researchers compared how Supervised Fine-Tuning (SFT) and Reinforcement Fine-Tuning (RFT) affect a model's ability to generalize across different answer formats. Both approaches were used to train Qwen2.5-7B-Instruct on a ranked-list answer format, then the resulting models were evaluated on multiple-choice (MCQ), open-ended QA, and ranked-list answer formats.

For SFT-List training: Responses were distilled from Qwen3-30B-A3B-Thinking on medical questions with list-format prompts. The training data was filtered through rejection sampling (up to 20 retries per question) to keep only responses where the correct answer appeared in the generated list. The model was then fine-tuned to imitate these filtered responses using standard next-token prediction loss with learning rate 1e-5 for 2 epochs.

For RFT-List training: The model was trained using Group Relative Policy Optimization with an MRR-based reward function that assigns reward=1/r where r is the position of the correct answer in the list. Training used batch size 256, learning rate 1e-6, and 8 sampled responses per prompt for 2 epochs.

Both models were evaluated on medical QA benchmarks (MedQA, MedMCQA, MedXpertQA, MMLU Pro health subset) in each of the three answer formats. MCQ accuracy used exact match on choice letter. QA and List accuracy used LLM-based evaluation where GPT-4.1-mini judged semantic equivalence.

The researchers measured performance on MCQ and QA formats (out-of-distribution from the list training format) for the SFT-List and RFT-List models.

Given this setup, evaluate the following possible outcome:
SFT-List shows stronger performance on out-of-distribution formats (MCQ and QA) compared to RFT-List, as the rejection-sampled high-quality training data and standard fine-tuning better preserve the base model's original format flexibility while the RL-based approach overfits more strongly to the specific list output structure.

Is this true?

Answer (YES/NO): NO